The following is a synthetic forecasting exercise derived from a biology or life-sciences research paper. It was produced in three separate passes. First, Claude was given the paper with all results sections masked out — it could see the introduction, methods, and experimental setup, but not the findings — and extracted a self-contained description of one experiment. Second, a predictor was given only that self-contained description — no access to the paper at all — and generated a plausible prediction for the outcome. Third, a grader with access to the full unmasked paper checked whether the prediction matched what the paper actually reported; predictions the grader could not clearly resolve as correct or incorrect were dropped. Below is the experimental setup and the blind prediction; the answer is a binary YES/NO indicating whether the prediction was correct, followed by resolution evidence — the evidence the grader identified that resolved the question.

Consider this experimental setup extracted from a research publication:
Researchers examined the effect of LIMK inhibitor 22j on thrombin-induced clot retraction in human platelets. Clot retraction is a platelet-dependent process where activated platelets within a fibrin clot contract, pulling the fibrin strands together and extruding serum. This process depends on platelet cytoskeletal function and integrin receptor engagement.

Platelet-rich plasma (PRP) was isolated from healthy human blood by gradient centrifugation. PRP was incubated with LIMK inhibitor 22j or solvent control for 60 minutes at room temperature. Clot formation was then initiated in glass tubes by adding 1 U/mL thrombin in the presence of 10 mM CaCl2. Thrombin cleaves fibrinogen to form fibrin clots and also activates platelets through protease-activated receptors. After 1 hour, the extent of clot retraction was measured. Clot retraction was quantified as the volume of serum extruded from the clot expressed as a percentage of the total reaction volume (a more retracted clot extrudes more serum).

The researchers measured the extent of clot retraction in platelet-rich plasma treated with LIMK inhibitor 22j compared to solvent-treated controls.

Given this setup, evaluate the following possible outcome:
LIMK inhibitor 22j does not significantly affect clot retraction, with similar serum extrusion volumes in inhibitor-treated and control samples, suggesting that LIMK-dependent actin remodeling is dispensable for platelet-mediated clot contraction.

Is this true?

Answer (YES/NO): NO